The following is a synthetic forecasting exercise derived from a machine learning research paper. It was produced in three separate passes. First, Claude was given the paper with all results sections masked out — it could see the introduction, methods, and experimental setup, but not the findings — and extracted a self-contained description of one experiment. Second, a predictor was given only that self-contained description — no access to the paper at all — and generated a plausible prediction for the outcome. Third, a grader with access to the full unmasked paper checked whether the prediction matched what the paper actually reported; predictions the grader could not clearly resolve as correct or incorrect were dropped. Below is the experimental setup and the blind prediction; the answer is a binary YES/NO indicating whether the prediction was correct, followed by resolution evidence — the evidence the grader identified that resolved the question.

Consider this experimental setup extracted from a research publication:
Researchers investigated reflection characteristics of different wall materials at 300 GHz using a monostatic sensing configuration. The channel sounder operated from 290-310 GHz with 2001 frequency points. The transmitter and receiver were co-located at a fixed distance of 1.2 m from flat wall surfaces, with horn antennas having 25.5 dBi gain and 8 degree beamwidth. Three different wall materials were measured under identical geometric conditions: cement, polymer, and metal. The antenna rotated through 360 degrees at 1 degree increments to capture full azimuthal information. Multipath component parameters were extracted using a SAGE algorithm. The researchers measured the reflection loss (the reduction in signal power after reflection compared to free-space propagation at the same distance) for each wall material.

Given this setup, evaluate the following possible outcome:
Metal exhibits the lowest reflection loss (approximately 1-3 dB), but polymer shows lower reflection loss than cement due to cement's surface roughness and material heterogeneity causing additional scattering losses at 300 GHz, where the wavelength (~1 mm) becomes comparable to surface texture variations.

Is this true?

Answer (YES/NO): NO